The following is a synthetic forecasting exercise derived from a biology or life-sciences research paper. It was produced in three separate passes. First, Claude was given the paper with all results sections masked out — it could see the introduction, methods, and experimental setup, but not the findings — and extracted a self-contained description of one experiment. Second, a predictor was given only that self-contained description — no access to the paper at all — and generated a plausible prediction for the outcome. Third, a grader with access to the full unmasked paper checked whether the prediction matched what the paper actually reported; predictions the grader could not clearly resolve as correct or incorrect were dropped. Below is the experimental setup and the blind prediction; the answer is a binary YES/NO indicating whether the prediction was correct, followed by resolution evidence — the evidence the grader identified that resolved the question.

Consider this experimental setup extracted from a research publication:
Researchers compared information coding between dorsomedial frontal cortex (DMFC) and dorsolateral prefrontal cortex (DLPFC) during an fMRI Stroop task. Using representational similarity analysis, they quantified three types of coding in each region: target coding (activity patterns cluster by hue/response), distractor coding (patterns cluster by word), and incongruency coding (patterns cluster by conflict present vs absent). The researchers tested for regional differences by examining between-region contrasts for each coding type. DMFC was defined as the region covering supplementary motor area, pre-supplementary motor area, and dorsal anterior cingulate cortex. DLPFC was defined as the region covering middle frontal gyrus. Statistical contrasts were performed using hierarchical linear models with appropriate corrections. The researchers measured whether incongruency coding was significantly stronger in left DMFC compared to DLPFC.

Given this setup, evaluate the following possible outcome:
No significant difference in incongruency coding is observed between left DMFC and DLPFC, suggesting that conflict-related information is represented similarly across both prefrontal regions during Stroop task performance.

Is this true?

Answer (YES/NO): NO